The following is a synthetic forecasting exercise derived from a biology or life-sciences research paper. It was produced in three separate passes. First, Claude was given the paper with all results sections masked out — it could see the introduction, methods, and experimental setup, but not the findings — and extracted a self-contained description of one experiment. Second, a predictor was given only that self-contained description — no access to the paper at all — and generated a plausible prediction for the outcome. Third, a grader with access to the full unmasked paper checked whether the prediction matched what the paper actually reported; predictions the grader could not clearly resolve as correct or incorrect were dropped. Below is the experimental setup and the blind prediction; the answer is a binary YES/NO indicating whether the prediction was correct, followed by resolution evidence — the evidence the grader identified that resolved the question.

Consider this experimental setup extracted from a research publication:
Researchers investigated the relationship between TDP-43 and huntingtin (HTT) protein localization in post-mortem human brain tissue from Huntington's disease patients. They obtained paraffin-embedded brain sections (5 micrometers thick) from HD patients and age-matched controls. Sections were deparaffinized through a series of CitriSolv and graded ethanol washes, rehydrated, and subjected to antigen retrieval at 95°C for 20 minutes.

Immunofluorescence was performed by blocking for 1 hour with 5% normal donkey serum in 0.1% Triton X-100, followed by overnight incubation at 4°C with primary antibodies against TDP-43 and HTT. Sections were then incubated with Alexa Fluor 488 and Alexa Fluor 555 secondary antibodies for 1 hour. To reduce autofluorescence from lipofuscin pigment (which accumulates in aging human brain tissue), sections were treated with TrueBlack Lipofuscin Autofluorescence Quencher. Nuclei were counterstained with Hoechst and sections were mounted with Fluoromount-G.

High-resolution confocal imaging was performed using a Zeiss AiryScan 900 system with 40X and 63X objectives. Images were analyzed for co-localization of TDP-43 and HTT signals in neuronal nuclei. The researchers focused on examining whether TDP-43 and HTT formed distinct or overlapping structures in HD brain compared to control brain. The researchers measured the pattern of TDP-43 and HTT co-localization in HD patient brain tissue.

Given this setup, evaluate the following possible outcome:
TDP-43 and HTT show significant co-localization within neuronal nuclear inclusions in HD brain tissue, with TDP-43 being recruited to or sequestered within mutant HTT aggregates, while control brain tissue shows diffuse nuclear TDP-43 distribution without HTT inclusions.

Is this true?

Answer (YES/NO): NO